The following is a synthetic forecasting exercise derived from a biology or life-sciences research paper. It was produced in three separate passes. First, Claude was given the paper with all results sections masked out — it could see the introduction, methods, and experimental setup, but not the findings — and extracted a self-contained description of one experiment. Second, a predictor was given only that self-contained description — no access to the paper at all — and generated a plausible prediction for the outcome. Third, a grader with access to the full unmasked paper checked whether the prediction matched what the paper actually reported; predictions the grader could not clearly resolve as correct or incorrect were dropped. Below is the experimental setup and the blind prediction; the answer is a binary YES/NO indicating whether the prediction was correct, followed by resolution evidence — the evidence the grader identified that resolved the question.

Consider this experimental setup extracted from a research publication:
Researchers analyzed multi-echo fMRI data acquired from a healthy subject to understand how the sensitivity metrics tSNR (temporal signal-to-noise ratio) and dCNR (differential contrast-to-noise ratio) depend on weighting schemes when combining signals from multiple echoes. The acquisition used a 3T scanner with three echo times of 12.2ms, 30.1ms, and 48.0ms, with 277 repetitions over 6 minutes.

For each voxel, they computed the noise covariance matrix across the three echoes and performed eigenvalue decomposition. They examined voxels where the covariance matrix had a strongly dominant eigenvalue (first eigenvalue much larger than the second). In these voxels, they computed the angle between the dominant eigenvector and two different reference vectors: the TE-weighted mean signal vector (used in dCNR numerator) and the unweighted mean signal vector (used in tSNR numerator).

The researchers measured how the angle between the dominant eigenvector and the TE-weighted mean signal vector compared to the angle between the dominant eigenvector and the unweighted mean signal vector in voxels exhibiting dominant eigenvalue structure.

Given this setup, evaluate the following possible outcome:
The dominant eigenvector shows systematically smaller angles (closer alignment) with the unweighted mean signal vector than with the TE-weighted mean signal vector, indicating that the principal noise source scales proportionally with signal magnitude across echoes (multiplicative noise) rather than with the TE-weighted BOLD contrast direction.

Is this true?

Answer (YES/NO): NO